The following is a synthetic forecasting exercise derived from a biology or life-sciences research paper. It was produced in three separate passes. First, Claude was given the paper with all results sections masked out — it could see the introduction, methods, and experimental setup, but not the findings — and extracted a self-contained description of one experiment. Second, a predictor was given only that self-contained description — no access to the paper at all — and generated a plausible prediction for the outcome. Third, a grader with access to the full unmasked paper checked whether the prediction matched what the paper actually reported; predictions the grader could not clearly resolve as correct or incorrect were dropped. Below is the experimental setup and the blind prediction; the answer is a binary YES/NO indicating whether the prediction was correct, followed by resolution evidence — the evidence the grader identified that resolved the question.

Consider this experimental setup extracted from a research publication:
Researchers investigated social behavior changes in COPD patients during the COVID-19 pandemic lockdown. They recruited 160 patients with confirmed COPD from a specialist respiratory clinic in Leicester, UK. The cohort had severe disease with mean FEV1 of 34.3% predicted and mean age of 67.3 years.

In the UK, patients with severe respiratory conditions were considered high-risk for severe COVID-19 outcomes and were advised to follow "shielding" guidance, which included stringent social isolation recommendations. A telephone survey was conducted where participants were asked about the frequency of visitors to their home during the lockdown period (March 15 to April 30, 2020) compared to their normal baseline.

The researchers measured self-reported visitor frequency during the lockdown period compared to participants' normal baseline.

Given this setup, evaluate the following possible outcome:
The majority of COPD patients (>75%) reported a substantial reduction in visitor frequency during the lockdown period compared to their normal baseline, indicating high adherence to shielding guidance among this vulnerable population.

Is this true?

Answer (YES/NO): NO